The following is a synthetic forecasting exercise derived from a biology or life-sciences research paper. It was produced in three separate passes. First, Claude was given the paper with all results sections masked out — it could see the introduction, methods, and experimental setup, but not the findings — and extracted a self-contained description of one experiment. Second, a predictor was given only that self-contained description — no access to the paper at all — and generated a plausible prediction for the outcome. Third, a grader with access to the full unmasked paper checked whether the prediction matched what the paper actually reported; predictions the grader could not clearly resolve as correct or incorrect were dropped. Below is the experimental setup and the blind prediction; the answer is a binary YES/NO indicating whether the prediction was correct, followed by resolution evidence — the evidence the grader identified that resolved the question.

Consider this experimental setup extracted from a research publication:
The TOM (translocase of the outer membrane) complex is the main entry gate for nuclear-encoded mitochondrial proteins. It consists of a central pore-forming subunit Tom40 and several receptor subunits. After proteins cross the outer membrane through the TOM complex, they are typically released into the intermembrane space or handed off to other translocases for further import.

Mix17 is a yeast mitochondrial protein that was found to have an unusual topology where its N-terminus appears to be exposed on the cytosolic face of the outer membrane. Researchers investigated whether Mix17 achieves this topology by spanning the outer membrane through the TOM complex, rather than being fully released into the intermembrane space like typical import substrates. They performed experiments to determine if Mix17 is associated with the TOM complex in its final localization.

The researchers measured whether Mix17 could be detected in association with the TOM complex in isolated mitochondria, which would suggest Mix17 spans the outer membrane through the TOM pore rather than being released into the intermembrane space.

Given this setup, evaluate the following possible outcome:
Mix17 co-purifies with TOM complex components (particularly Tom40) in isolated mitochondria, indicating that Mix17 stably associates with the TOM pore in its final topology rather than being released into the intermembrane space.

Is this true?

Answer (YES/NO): NO